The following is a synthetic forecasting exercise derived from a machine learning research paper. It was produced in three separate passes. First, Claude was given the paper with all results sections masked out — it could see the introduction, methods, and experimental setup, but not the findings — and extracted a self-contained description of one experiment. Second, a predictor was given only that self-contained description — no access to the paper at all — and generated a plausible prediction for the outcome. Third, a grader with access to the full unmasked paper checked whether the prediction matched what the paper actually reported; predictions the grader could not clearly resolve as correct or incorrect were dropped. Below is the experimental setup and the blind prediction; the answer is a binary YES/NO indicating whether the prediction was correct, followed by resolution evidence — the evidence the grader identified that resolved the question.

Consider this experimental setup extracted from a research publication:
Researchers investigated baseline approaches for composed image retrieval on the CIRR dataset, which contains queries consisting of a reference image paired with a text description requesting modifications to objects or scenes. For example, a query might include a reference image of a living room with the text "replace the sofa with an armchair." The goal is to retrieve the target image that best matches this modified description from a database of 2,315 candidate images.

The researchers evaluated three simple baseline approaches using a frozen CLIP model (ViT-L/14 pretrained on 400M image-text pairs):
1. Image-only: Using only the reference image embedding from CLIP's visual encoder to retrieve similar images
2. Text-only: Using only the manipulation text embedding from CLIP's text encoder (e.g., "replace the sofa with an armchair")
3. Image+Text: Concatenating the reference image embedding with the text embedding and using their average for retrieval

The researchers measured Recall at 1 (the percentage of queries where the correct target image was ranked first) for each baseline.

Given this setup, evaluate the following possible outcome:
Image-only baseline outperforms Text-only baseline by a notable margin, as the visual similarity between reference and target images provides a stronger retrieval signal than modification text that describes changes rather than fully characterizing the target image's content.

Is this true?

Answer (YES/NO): NO